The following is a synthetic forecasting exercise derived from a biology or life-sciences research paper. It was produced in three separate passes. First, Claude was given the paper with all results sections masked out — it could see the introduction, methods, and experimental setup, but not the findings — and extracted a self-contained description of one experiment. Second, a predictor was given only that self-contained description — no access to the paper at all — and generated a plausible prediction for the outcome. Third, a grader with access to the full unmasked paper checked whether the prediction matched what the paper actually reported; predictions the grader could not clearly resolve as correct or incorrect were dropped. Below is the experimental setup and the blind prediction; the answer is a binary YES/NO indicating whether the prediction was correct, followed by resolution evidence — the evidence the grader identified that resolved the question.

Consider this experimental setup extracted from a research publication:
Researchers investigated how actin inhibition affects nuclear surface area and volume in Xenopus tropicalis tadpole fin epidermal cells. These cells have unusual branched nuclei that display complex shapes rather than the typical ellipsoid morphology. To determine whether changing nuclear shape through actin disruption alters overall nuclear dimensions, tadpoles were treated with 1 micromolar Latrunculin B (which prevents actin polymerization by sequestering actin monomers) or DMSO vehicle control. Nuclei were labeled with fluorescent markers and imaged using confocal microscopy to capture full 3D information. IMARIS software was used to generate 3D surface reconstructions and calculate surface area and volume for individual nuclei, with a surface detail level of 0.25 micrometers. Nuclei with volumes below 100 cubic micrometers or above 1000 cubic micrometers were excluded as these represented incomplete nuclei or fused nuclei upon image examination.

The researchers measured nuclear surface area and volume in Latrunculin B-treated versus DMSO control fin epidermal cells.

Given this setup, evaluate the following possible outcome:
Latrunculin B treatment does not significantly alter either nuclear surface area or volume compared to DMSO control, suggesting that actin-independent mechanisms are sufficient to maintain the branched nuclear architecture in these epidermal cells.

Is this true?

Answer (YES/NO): NO